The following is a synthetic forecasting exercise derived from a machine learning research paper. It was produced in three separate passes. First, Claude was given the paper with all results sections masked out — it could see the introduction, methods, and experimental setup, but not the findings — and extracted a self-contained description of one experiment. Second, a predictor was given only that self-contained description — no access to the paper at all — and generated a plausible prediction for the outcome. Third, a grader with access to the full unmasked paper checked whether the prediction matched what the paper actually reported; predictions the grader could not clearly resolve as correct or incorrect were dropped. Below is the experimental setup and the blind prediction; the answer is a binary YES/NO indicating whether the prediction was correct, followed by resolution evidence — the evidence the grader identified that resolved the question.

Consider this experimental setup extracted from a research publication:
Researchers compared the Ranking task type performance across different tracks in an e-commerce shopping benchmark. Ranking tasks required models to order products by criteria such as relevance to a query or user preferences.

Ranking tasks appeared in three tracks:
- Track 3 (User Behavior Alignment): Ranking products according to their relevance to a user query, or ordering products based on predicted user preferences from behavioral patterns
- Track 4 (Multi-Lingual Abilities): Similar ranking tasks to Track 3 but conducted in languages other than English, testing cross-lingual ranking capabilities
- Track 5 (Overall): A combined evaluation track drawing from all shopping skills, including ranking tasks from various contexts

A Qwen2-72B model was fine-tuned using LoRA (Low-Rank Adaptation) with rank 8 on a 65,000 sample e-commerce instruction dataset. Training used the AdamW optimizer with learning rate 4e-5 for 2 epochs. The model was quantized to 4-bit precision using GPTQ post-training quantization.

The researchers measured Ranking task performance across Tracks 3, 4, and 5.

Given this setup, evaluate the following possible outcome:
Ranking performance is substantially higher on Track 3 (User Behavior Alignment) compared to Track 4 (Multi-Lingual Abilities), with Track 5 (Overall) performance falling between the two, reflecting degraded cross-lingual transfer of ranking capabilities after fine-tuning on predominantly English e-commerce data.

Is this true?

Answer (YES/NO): NO